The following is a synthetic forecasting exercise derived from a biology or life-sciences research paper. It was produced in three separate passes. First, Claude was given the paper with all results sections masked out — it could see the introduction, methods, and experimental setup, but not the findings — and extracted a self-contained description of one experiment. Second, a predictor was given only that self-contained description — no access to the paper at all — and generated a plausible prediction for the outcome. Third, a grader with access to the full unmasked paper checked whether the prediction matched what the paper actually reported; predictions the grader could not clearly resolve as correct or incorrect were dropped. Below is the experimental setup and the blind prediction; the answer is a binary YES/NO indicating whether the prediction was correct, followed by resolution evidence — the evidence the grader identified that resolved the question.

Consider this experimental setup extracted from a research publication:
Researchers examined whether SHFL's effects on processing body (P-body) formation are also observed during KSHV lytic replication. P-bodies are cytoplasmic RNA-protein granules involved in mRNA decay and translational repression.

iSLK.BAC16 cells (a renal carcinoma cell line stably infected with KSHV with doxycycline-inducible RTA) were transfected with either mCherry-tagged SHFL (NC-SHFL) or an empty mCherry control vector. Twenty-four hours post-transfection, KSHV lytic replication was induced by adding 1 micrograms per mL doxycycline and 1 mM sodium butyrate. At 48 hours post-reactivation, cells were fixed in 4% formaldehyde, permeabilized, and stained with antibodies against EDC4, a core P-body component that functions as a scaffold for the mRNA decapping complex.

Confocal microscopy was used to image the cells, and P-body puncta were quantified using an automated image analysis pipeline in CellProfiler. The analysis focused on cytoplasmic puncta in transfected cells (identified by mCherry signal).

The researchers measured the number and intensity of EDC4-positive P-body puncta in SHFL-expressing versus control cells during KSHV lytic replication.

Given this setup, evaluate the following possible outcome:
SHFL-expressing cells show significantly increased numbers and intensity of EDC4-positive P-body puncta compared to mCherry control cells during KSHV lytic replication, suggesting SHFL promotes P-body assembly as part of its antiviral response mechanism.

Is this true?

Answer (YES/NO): NO